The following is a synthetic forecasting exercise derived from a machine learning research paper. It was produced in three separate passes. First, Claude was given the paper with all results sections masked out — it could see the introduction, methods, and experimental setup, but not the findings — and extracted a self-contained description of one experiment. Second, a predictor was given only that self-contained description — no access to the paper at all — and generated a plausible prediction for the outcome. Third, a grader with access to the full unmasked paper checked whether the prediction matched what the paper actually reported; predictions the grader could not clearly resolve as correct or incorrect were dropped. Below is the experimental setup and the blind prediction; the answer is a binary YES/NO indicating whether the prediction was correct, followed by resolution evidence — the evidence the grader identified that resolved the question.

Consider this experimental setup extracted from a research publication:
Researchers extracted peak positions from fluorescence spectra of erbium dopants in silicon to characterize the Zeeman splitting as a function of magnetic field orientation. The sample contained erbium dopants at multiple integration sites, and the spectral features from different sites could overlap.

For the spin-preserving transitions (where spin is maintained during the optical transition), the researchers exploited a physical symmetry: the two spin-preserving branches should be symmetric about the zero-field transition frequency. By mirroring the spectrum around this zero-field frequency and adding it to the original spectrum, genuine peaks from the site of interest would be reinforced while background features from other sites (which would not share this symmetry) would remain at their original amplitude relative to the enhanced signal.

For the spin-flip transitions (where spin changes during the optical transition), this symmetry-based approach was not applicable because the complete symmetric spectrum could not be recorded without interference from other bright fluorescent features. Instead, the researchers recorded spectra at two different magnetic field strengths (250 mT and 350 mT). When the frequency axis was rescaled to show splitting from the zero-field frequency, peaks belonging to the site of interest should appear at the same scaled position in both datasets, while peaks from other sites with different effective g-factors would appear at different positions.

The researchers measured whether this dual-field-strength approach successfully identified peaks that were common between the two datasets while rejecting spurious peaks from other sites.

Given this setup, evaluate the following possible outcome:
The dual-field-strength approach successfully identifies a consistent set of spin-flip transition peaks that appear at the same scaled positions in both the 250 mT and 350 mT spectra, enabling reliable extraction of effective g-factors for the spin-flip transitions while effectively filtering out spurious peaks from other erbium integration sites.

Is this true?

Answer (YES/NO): YES